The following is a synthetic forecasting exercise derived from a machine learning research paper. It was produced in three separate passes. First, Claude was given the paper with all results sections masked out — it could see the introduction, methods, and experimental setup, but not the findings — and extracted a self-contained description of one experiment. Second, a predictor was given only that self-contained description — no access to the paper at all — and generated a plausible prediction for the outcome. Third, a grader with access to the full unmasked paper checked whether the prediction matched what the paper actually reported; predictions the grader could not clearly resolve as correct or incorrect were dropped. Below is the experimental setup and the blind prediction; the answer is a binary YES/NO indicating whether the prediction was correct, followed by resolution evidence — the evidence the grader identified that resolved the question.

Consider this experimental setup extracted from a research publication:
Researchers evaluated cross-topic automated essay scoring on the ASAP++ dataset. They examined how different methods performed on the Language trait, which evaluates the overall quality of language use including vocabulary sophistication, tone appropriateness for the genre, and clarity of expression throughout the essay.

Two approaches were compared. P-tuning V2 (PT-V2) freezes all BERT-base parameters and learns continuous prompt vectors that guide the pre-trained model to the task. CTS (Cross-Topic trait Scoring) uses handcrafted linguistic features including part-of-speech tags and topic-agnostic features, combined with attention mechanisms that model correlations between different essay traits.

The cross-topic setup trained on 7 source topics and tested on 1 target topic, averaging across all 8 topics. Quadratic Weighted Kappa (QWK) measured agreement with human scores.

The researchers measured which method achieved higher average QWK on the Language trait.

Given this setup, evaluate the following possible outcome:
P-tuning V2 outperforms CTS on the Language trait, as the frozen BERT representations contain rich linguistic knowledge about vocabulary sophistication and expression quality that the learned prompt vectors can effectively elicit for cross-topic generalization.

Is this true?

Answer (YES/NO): YES